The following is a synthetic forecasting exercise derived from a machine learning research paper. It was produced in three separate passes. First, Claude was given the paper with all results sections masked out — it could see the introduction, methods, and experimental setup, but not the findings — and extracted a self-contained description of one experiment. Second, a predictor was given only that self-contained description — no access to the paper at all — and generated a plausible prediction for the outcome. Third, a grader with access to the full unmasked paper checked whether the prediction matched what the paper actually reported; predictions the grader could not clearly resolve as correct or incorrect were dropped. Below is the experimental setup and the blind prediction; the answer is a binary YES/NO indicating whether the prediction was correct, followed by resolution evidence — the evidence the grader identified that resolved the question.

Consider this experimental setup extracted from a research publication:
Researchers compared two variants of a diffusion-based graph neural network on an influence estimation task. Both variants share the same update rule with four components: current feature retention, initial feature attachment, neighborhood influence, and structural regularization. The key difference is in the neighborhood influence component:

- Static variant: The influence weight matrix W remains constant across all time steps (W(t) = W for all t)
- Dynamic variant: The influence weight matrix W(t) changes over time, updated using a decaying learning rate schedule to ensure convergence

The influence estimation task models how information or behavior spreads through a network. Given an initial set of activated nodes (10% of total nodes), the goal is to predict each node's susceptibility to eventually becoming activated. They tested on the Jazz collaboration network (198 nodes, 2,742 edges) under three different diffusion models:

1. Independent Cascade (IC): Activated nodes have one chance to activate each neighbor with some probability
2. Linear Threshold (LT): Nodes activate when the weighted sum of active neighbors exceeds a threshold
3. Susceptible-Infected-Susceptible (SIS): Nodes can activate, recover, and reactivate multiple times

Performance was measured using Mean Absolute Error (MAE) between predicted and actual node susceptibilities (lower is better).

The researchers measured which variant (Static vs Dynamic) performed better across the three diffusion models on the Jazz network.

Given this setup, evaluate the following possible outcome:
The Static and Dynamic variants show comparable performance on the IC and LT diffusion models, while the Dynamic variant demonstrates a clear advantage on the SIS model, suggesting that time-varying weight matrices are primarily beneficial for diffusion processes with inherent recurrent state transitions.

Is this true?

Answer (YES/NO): NO